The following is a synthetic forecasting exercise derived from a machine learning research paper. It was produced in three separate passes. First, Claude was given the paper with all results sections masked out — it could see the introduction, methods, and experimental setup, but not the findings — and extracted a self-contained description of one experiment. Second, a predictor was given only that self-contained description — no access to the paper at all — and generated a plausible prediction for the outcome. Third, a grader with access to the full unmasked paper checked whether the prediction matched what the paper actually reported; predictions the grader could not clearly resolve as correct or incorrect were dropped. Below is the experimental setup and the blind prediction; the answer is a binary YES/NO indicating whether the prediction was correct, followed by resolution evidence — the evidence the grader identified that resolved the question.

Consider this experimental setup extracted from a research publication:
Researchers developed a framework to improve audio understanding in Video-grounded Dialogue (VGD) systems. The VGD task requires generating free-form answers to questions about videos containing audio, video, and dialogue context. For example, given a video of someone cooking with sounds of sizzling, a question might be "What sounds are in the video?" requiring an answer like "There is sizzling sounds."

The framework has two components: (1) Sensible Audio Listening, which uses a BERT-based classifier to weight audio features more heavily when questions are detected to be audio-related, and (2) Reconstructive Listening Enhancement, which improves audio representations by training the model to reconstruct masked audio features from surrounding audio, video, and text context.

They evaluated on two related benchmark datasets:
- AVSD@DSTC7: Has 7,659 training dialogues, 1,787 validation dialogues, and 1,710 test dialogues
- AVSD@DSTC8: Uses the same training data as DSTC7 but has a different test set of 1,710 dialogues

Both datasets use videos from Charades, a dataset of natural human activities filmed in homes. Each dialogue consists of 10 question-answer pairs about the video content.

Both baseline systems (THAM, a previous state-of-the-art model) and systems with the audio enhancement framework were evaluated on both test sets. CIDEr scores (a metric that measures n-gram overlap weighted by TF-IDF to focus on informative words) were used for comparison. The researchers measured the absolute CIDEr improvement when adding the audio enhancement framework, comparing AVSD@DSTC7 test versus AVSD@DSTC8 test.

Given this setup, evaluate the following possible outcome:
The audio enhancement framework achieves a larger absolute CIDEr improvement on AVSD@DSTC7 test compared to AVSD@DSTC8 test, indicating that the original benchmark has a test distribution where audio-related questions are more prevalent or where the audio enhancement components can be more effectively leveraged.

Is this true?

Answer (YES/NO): NO